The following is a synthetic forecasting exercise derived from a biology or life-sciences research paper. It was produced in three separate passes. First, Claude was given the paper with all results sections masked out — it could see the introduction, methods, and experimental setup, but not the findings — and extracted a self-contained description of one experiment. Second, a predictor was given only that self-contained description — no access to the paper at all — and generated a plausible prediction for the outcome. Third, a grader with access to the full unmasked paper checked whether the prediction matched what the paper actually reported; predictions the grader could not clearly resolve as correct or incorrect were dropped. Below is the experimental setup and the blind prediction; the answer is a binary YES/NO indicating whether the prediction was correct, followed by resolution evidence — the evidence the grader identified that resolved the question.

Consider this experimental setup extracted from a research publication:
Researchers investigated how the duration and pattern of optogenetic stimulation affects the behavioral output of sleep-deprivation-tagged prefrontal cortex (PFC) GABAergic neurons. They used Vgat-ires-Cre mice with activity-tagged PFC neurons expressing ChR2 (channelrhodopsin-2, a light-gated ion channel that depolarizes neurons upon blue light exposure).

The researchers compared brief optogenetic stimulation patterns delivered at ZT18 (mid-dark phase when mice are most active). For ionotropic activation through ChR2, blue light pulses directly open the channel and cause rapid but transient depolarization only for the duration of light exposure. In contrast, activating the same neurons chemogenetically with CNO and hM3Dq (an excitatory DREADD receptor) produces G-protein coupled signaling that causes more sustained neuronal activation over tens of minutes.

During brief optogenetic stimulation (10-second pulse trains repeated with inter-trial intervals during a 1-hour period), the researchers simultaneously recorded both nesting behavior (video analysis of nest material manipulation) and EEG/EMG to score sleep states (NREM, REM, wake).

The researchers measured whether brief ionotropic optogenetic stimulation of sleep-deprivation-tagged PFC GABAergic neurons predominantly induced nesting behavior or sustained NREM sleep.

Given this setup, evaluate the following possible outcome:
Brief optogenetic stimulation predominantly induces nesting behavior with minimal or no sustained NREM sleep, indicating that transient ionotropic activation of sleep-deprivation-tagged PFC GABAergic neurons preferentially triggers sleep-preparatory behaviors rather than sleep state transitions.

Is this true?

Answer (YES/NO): YES